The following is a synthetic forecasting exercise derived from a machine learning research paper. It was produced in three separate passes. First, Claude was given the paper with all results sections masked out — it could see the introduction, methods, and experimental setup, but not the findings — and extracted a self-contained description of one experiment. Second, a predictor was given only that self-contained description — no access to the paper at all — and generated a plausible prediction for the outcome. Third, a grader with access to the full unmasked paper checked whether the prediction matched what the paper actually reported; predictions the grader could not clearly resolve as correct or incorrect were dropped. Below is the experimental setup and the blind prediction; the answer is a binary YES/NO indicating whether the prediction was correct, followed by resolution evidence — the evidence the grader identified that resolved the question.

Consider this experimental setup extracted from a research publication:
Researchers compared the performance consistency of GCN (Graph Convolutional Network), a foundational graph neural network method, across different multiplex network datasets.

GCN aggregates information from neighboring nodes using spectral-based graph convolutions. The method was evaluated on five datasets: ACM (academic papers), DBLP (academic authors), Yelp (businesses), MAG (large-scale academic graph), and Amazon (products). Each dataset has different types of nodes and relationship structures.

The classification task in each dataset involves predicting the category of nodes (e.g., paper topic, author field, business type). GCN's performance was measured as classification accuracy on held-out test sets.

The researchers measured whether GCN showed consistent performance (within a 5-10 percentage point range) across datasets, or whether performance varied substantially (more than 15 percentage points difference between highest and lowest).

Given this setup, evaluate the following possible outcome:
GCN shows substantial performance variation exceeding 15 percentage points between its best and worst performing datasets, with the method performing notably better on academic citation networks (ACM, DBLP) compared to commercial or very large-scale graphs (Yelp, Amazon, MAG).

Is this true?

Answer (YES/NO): NO